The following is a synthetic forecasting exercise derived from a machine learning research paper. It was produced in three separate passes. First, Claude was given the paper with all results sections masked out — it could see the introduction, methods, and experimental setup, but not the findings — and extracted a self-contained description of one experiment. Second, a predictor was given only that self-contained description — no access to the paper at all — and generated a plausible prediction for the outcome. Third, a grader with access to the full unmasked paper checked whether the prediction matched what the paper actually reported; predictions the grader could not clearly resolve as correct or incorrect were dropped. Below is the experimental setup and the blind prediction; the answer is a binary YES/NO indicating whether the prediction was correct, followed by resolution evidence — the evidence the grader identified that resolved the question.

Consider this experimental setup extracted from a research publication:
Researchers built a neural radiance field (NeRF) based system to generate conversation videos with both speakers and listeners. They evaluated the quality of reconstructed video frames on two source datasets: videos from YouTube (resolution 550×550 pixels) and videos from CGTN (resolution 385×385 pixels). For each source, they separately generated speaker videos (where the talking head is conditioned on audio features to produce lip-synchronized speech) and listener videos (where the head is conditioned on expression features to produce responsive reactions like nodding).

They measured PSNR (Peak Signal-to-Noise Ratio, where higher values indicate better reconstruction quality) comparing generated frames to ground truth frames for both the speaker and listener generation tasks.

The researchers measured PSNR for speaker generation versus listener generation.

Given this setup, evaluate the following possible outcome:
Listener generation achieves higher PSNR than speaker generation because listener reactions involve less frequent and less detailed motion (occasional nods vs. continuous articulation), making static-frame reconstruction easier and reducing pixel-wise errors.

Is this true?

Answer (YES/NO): NO